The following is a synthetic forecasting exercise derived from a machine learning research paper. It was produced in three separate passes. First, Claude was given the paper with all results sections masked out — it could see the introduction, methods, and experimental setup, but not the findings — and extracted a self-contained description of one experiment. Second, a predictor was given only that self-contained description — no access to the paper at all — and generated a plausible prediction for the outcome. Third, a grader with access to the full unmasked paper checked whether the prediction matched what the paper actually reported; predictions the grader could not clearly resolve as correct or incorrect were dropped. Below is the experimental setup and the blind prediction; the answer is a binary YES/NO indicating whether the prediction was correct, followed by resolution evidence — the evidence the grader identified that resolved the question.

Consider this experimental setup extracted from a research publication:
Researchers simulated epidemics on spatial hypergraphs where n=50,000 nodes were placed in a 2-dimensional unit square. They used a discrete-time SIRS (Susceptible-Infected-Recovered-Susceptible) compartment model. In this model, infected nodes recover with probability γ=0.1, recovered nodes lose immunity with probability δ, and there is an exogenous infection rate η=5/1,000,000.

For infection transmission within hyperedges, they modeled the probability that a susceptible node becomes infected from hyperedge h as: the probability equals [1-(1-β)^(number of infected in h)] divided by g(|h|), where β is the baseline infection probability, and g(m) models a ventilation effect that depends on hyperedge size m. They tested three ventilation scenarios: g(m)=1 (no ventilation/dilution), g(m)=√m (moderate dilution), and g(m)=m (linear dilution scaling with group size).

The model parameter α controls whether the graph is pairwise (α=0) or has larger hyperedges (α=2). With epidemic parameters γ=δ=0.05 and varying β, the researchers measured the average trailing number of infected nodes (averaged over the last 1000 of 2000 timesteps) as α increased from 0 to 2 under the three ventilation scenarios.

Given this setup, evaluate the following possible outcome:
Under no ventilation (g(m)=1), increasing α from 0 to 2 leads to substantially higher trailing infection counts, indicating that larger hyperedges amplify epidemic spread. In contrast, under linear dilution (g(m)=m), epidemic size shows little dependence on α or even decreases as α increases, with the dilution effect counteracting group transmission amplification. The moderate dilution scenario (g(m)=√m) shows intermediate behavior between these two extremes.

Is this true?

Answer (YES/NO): NO